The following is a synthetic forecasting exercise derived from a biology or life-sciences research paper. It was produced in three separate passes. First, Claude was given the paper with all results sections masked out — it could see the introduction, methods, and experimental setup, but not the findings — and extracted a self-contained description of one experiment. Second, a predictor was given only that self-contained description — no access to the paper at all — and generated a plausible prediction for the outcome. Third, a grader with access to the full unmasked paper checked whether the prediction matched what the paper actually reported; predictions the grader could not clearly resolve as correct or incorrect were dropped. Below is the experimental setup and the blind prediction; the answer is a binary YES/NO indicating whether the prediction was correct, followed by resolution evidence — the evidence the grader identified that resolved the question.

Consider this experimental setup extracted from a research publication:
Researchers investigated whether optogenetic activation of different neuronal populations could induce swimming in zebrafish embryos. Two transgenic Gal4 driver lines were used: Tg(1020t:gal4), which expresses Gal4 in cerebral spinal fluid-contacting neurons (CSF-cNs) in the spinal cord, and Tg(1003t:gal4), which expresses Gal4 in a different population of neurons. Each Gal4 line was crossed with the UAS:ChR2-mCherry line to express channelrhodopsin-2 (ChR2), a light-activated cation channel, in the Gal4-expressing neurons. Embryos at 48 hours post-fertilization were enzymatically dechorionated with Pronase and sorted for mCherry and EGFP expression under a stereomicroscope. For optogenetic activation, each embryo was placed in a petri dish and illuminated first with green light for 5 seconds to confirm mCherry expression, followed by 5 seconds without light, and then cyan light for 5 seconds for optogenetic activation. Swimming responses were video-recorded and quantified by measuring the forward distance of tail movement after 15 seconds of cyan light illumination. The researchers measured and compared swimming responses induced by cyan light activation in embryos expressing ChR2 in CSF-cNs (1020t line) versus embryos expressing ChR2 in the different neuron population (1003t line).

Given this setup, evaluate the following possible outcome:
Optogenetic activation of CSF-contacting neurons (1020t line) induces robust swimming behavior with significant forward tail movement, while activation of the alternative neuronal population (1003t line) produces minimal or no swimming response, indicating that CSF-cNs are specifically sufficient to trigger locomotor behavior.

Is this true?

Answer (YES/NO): NO